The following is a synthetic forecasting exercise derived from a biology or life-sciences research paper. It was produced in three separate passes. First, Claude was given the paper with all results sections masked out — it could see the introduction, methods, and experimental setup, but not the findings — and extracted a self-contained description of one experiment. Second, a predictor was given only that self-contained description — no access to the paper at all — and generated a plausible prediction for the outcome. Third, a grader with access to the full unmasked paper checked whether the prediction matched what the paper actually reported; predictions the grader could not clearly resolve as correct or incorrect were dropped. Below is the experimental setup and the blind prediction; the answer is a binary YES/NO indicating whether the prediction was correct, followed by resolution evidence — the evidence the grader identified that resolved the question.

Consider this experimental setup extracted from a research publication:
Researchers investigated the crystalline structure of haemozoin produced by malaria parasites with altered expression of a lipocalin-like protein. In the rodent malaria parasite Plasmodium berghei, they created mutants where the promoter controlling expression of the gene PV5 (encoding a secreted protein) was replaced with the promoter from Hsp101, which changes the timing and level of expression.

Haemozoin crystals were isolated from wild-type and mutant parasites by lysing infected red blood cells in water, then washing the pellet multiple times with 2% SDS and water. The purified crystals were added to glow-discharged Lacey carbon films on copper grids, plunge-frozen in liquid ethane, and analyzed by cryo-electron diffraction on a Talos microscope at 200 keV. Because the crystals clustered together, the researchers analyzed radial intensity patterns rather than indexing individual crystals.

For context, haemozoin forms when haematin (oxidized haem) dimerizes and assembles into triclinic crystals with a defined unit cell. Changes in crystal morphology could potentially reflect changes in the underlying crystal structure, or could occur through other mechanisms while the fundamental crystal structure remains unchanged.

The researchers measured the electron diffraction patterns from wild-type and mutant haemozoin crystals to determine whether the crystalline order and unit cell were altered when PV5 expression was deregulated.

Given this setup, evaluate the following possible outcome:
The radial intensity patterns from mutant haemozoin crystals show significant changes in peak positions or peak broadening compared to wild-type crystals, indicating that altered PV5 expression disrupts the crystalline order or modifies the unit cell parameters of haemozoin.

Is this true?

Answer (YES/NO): NO